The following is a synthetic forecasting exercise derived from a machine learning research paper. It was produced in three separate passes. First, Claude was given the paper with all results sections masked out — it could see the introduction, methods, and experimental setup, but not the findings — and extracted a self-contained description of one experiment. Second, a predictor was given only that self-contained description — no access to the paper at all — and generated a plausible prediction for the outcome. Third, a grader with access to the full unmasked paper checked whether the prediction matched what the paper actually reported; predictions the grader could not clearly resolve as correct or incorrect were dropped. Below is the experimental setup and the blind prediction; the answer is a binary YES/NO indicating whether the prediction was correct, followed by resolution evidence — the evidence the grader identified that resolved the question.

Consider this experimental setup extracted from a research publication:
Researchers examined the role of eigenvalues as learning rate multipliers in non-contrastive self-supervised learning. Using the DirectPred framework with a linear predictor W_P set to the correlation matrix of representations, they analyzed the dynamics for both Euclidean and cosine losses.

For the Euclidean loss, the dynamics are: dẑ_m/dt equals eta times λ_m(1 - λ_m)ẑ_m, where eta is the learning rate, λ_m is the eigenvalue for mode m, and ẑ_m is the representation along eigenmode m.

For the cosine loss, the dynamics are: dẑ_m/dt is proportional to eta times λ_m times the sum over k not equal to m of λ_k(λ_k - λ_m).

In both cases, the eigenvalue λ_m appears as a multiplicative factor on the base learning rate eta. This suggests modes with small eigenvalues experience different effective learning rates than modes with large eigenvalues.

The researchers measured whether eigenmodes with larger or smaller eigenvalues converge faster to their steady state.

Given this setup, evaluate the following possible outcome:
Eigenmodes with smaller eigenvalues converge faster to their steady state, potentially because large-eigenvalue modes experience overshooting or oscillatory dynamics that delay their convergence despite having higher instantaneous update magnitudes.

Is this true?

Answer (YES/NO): NO